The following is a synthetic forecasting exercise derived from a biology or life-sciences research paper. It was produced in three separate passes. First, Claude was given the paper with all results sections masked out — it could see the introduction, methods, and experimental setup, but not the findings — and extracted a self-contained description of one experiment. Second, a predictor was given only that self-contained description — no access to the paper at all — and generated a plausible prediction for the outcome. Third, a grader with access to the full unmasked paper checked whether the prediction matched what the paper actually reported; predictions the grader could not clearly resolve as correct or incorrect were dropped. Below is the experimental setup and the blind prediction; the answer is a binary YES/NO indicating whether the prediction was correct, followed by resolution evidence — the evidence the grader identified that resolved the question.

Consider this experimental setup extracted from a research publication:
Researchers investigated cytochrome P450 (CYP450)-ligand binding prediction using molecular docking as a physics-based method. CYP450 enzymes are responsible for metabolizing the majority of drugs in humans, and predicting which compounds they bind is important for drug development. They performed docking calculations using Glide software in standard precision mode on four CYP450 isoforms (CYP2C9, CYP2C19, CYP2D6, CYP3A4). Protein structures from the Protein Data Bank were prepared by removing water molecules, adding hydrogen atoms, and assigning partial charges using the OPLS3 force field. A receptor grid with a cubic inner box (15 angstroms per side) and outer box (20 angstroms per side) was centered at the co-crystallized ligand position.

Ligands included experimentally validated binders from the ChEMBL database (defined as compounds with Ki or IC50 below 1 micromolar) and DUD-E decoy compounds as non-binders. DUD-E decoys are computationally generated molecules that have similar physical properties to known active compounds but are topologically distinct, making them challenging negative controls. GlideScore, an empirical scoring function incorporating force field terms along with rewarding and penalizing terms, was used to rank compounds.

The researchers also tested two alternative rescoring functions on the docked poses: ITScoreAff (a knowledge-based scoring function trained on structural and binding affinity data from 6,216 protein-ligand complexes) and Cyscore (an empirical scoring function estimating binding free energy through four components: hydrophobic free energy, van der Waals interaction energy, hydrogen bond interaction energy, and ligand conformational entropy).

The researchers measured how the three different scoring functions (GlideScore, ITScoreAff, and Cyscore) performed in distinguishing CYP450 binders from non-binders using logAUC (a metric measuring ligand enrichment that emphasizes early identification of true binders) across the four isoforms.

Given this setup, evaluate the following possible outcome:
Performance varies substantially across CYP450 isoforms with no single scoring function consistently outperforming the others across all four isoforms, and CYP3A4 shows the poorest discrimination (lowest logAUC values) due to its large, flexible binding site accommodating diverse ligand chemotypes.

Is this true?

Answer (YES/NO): NO